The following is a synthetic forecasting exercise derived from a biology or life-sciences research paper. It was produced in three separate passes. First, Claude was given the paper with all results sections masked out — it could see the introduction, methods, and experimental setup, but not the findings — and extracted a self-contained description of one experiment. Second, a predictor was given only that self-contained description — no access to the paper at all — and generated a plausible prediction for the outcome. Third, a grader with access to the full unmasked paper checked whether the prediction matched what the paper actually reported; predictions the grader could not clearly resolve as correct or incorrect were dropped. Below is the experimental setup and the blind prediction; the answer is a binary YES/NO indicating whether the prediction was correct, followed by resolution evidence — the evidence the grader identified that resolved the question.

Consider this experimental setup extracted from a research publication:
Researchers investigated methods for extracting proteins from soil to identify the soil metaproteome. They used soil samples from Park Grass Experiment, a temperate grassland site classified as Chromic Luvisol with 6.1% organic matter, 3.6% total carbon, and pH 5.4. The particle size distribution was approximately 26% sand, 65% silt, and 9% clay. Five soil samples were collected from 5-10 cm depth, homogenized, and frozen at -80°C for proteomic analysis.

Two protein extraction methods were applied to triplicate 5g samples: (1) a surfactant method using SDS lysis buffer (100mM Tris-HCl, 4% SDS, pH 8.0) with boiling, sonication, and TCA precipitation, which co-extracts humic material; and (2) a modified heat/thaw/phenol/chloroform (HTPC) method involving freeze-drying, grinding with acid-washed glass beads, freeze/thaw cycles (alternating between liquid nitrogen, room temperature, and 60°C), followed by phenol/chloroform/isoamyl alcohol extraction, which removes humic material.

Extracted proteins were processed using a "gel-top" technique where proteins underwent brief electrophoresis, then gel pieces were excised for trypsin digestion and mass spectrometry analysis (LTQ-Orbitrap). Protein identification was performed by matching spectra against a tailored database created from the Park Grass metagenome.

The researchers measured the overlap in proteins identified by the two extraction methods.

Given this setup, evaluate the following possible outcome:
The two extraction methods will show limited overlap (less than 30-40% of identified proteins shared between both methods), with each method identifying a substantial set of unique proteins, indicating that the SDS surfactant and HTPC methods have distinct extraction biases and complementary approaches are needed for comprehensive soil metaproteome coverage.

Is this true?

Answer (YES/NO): YES